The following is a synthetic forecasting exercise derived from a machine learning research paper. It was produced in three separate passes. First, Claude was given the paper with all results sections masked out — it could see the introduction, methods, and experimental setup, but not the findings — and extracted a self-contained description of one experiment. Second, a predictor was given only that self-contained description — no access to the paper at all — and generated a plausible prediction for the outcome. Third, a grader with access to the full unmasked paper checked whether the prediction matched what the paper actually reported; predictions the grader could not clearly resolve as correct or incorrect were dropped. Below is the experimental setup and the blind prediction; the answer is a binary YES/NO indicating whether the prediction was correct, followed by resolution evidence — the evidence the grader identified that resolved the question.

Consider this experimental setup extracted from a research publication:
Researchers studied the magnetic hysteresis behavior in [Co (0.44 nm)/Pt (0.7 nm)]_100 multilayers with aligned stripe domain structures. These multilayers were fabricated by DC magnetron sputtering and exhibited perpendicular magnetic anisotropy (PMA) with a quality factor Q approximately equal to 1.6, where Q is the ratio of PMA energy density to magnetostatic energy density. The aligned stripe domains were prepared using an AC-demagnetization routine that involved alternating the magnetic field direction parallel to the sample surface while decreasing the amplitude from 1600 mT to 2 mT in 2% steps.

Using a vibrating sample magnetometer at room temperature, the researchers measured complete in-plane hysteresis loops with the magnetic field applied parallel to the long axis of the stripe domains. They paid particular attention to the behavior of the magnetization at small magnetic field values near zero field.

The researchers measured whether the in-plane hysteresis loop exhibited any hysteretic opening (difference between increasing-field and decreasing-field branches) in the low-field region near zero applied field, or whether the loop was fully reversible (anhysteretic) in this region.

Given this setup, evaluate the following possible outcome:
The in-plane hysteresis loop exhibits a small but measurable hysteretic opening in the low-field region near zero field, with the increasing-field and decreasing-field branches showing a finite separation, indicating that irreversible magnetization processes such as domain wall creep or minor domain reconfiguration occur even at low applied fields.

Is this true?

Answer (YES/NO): YES